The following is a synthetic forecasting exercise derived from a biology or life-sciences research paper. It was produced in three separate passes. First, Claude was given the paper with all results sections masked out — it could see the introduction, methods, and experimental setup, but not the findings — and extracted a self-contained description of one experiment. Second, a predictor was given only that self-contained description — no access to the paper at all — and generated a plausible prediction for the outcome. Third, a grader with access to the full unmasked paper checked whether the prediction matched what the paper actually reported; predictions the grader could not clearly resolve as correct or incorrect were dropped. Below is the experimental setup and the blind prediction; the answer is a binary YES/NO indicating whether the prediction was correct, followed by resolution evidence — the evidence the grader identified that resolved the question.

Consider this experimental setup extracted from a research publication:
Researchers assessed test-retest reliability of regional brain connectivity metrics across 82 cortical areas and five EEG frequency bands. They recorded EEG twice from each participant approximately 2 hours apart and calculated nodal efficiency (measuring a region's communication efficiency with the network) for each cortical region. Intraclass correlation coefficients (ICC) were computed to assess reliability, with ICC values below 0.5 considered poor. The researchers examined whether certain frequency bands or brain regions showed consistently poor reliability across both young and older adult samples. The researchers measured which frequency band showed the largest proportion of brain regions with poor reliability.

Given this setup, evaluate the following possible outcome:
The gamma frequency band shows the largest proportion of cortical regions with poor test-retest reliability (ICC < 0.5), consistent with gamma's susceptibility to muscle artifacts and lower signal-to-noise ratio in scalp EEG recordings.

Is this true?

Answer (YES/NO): NO